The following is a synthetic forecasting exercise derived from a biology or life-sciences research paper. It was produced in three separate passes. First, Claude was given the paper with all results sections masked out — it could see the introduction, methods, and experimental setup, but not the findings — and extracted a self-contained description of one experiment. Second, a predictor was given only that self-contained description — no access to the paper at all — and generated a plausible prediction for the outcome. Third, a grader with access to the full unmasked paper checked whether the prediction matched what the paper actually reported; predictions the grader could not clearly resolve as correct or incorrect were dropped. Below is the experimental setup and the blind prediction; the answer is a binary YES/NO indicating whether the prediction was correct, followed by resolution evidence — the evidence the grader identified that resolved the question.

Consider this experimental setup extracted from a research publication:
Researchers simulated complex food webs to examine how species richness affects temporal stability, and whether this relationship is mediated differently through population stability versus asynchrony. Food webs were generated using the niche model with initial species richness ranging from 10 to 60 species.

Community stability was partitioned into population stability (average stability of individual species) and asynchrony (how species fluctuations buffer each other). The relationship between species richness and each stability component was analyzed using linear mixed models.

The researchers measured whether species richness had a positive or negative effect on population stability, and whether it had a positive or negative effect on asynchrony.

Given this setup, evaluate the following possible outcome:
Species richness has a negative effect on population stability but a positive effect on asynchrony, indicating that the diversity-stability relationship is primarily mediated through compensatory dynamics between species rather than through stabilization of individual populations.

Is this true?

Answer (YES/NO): NO